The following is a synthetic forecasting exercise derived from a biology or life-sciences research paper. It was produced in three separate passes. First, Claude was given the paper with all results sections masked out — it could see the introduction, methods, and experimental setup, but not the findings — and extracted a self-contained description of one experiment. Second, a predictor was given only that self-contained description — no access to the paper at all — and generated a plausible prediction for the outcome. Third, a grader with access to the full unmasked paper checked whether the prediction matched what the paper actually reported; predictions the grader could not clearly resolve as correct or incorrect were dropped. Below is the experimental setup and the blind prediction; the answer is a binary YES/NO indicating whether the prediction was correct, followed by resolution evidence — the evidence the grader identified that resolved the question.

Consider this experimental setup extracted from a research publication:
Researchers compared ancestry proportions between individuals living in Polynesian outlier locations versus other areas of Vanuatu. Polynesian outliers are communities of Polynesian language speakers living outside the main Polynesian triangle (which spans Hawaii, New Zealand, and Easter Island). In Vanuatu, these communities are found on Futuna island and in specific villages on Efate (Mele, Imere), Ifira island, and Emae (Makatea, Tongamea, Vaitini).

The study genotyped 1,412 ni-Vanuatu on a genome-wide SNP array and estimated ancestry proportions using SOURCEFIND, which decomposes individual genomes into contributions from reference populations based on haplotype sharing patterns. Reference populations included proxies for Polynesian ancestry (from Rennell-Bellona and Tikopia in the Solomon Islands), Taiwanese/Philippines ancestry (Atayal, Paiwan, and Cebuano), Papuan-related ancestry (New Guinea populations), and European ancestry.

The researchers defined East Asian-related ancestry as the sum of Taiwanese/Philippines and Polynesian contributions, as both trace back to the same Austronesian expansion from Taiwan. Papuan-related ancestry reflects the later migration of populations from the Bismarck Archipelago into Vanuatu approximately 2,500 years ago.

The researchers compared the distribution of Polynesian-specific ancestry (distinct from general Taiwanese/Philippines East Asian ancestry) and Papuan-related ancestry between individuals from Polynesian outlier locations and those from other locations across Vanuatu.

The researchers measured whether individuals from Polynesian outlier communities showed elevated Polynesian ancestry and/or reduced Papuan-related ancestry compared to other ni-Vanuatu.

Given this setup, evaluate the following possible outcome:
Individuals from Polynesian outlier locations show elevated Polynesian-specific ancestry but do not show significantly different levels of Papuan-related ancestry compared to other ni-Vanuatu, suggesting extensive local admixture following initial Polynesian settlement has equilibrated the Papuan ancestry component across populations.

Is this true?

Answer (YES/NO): NO